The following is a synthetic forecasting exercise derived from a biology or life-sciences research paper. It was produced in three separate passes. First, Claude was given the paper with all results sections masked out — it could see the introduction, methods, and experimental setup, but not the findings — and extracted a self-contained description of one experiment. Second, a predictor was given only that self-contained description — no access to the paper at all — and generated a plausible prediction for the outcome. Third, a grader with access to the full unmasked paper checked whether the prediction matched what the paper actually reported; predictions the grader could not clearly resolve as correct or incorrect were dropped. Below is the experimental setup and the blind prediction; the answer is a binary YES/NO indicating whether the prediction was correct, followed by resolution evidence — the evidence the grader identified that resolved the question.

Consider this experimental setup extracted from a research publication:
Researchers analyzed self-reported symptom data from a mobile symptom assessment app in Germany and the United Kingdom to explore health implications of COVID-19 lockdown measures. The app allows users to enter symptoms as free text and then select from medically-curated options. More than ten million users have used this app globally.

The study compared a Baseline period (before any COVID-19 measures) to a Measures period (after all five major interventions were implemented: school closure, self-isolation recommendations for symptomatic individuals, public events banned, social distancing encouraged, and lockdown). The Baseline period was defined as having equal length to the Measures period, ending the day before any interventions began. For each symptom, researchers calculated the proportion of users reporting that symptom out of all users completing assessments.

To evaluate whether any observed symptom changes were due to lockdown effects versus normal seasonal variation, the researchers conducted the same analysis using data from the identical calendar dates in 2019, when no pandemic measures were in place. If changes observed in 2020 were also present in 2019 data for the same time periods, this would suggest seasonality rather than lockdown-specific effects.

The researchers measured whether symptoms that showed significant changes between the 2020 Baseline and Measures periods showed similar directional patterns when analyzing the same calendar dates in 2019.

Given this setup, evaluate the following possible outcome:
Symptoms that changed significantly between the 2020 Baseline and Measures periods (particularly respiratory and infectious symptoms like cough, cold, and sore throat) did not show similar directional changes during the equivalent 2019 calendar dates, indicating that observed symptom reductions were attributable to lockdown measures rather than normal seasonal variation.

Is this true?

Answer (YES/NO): NO